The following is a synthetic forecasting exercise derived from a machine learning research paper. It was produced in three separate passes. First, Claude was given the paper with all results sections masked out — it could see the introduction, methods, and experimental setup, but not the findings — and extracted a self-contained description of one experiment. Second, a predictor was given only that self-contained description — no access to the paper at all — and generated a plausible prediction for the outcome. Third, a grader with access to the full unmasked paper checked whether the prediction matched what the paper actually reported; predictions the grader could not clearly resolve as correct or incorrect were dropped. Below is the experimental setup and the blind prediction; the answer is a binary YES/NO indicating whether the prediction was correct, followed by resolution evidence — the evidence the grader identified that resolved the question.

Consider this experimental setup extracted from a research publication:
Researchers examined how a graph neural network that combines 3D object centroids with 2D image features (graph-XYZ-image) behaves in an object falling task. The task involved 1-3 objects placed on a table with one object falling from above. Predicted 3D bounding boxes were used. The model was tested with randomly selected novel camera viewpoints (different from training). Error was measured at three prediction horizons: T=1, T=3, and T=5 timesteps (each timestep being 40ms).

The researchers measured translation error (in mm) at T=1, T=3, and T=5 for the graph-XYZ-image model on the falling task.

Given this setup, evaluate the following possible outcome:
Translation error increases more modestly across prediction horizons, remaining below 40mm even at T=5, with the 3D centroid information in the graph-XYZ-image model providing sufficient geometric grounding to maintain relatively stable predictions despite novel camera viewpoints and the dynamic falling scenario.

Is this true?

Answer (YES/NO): NO